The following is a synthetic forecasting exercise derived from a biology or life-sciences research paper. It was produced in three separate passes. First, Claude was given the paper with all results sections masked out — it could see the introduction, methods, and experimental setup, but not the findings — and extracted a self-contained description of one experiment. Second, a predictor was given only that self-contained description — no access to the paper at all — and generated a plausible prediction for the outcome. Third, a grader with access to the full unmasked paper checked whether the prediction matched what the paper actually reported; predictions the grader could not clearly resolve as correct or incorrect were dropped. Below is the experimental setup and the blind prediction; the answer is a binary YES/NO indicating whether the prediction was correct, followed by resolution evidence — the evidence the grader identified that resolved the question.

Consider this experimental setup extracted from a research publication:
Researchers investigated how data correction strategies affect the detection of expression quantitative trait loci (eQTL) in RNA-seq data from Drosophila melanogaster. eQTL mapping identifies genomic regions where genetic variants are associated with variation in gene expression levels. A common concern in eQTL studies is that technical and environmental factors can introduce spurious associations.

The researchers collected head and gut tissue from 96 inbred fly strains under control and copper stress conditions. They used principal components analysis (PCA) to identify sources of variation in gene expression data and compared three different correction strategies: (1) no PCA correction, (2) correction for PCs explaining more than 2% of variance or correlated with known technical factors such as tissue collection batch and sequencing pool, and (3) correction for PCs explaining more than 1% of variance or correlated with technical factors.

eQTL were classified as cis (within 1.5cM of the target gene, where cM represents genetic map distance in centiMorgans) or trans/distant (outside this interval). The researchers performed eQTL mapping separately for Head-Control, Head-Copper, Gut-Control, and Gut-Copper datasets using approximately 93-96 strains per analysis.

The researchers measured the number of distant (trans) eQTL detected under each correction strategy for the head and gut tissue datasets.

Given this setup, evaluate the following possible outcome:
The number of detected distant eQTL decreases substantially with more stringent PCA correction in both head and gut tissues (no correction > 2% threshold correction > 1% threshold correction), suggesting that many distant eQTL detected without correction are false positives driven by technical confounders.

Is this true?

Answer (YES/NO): YES